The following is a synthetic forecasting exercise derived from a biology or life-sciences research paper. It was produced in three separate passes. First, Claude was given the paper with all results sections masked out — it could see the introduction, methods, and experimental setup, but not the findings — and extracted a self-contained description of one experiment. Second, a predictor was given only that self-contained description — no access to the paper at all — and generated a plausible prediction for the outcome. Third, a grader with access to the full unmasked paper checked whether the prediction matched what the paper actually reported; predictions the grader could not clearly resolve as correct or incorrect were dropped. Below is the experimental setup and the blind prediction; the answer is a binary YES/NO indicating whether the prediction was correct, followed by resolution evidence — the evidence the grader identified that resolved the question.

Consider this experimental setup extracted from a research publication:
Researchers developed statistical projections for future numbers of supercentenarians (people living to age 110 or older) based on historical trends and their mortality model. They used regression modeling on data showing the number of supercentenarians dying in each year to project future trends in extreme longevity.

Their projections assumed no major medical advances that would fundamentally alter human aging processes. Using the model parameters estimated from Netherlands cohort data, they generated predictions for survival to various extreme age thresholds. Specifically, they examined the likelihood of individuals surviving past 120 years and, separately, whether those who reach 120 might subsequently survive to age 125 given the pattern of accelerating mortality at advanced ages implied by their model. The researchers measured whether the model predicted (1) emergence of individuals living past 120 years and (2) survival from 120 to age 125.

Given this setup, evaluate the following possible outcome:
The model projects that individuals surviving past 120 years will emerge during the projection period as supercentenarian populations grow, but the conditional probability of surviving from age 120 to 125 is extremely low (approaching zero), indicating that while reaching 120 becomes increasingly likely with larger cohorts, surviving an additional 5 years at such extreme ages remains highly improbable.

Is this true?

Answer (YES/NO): YES